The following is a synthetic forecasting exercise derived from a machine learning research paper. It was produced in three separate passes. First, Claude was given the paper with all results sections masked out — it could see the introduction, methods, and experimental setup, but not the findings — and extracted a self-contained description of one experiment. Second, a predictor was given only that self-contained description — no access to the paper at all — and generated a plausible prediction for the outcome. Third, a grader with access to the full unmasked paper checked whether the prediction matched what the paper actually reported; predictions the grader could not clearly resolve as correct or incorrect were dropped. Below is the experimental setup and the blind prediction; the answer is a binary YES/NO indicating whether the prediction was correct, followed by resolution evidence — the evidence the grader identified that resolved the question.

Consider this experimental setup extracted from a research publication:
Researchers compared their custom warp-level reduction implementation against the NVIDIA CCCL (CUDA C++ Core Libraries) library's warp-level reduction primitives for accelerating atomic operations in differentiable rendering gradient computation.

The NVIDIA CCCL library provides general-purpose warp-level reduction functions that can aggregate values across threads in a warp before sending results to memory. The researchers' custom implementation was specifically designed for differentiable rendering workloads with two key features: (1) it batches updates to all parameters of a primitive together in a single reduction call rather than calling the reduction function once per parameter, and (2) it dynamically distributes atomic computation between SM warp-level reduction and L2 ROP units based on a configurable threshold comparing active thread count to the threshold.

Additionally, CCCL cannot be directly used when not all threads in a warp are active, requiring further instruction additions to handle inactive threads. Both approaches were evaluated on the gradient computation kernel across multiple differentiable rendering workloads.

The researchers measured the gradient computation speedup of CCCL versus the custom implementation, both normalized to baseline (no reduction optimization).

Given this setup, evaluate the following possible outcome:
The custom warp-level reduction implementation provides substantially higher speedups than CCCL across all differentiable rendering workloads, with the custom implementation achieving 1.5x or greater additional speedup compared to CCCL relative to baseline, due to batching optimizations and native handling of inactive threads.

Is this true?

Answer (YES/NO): YES